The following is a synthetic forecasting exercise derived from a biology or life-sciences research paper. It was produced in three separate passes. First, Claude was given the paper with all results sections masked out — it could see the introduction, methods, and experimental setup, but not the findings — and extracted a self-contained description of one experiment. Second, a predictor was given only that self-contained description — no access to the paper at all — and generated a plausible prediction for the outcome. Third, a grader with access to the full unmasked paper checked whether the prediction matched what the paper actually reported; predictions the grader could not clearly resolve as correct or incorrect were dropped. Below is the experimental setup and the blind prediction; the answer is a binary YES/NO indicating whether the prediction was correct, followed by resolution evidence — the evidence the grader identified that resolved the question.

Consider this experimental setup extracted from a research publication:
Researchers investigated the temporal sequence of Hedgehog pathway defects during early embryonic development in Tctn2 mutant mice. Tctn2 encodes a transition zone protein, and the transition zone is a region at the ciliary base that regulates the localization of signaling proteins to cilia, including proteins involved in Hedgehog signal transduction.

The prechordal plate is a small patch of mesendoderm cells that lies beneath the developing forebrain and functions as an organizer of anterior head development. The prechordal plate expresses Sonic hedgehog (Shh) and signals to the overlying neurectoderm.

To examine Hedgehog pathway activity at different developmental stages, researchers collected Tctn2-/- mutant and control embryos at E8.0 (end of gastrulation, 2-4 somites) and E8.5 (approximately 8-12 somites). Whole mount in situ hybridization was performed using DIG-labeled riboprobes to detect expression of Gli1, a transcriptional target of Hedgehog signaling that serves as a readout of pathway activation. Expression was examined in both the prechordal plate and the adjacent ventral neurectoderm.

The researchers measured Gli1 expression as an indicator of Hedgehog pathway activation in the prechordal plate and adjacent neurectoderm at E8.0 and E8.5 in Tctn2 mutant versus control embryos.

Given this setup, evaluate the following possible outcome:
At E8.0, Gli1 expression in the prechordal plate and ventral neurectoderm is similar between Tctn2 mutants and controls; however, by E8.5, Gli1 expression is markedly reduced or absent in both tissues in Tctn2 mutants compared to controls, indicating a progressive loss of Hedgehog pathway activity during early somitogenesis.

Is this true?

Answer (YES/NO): NO